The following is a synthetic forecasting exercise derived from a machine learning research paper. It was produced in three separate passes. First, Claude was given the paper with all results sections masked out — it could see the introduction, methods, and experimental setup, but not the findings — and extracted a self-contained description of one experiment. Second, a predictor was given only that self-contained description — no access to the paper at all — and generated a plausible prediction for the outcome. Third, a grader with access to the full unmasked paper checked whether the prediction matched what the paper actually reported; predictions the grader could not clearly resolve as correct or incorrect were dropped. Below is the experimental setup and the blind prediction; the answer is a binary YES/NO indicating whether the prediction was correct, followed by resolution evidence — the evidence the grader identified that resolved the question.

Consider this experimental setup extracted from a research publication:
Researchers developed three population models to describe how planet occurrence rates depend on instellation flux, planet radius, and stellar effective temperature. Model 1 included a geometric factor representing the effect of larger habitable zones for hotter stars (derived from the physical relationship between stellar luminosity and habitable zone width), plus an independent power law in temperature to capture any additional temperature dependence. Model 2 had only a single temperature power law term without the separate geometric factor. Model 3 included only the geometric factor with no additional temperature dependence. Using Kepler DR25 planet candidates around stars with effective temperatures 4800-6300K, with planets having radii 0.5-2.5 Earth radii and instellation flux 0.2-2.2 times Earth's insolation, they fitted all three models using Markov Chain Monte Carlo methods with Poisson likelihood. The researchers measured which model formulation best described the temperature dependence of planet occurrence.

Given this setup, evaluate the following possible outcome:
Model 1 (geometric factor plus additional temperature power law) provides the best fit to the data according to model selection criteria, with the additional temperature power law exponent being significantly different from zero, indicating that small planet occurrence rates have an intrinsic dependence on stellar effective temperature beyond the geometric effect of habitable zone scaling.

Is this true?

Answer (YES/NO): NO